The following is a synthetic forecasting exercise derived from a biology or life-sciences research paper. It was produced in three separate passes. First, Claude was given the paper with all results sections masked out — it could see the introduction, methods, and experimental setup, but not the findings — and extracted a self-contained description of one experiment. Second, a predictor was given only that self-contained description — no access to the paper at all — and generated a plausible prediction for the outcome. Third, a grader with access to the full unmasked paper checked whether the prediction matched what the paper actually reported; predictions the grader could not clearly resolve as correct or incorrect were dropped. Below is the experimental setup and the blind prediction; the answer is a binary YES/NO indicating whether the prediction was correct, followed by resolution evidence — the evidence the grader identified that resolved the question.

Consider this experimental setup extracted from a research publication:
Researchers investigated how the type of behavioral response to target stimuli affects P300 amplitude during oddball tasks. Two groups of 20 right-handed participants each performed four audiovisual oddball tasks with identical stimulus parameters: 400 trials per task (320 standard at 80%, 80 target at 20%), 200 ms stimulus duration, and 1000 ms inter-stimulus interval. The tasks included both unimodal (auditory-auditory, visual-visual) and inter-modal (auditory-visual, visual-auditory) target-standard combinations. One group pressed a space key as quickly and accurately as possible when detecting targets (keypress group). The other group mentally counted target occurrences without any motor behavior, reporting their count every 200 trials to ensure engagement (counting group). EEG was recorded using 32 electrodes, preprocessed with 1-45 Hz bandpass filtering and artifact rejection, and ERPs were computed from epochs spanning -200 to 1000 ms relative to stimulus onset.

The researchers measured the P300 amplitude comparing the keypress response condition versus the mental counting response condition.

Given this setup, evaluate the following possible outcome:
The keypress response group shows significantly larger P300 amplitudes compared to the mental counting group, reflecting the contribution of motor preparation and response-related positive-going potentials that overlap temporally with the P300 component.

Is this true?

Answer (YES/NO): NO